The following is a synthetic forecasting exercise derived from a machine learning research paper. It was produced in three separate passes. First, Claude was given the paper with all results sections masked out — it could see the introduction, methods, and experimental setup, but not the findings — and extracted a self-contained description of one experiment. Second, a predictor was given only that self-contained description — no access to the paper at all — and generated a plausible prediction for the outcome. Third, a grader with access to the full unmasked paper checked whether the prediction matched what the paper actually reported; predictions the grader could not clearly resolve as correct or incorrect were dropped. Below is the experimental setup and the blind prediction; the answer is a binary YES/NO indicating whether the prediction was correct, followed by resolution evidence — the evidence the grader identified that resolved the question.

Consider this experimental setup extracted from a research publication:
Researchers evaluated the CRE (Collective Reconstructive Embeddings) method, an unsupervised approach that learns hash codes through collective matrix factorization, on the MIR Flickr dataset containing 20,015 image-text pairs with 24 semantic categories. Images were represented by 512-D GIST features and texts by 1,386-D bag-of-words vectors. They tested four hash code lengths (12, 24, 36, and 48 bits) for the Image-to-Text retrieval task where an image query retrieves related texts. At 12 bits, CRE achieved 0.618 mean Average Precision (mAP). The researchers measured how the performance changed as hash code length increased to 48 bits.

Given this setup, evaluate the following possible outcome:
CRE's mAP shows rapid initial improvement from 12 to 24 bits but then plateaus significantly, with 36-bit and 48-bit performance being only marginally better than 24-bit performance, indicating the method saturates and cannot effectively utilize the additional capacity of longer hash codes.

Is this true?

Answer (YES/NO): NO